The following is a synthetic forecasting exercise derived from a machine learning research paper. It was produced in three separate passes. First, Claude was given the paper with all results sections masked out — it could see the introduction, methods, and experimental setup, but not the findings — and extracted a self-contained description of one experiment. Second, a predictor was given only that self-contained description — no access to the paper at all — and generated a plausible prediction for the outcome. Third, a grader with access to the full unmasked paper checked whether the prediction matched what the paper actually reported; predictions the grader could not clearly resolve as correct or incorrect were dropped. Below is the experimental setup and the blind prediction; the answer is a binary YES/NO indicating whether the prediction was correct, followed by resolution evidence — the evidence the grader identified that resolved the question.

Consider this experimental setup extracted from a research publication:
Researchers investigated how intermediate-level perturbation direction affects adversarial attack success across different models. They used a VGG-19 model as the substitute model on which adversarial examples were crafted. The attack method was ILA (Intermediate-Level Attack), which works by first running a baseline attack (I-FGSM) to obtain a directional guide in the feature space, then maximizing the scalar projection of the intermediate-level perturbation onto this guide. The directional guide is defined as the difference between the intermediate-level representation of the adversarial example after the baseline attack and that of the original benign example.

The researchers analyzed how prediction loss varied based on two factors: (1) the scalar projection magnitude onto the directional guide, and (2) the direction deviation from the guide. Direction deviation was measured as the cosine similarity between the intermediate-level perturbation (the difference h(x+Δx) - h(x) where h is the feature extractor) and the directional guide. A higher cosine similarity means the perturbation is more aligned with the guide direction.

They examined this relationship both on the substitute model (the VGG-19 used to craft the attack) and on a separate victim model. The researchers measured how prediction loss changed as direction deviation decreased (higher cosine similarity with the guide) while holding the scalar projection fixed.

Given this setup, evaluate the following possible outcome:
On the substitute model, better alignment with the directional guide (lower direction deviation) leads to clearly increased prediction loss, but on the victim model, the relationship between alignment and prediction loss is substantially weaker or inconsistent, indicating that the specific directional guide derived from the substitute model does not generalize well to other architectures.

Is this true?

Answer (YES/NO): NO